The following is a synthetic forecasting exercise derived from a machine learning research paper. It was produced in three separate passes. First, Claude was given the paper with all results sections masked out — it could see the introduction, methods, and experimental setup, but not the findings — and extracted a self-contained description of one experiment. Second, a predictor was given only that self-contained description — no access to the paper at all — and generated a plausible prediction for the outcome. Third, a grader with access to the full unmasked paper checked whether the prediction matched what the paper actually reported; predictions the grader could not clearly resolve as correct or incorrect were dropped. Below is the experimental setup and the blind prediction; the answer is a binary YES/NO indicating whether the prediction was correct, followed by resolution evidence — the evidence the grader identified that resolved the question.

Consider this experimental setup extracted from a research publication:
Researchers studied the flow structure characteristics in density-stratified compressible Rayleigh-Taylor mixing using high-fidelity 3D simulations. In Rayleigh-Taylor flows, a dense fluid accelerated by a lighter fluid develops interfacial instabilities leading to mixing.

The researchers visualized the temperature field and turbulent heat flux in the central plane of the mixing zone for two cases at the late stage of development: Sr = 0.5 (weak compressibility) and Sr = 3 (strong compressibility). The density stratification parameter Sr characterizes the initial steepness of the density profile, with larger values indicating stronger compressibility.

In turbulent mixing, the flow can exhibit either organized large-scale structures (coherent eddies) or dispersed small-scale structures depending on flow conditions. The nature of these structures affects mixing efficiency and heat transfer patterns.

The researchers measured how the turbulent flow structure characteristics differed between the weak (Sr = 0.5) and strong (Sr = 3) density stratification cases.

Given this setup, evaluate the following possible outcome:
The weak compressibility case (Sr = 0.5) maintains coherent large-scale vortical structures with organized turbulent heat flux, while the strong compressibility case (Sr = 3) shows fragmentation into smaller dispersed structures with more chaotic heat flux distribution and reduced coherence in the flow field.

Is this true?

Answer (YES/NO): NO